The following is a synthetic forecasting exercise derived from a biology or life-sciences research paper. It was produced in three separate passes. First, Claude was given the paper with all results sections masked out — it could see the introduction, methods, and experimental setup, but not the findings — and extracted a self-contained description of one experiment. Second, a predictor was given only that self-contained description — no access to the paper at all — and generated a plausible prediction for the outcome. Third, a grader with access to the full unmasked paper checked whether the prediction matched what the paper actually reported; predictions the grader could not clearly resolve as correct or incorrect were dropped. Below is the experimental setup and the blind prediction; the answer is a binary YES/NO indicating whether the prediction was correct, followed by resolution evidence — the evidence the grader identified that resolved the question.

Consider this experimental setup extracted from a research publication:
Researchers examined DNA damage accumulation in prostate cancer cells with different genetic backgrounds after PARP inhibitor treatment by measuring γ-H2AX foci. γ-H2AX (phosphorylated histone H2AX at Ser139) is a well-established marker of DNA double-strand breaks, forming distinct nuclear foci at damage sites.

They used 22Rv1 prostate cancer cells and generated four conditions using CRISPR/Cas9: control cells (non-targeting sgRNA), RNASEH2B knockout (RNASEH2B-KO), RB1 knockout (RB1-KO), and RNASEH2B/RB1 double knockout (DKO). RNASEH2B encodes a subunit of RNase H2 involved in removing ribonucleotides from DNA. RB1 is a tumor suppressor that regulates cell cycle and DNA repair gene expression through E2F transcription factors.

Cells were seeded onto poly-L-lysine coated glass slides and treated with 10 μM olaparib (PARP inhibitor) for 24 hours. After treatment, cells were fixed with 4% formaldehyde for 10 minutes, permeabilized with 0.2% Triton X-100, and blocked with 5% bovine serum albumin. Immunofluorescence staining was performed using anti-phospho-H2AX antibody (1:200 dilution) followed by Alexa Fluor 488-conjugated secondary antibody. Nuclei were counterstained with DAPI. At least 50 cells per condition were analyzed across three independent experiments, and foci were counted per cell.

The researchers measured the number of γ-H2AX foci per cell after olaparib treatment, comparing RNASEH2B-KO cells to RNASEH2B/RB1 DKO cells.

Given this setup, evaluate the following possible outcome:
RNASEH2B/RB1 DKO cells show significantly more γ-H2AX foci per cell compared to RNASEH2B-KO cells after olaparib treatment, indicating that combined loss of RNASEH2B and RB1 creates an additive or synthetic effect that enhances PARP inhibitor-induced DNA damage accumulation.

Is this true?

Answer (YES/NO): NO